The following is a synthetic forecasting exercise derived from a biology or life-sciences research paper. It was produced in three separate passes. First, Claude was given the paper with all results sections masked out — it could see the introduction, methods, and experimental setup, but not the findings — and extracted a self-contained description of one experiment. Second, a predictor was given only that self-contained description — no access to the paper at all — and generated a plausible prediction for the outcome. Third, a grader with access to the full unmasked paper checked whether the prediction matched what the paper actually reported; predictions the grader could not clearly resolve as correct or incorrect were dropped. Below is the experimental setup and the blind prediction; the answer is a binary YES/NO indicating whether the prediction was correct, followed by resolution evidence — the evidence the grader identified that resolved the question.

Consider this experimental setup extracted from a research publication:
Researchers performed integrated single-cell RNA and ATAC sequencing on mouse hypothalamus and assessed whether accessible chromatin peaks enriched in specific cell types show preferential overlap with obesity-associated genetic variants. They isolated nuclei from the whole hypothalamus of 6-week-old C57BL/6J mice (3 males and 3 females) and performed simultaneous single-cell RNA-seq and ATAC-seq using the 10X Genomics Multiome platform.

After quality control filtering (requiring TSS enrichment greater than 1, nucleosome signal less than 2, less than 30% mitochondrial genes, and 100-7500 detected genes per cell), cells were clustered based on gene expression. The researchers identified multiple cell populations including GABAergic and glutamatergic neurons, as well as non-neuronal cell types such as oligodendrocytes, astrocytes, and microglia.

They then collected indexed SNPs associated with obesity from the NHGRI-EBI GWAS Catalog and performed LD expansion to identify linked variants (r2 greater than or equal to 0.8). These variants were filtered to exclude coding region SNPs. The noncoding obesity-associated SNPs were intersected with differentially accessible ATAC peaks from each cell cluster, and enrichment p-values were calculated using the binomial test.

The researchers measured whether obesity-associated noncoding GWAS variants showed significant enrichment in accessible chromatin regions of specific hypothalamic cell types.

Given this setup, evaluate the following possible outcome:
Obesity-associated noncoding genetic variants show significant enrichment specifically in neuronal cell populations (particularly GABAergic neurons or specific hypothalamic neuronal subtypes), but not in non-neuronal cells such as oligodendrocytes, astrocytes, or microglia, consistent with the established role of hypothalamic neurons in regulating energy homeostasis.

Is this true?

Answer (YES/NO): NO